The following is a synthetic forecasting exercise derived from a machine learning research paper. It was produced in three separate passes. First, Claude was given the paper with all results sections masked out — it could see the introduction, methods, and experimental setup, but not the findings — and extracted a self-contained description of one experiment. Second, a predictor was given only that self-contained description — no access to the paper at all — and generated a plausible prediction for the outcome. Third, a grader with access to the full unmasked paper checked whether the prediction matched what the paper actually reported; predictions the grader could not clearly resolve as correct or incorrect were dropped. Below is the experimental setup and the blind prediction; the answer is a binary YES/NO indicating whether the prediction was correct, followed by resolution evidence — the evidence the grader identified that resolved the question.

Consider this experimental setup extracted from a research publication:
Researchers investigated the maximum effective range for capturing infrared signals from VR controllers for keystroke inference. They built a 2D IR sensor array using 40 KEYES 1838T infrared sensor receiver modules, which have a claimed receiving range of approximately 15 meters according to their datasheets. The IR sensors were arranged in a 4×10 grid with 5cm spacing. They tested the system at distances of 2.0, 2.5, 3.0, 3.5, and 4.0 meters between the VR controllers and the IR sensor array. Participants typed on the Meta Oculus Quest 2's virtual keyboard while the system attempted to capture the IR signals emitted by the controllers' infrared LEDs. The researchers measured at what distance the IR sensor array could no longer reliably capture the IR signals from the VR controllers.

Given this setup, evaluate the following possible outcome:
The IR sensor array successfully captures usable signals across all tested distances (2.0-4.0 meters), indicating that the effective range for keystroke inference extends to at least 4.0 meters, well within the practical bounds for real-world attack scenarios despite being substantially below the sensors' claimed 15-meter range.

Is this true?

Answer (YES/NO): YES